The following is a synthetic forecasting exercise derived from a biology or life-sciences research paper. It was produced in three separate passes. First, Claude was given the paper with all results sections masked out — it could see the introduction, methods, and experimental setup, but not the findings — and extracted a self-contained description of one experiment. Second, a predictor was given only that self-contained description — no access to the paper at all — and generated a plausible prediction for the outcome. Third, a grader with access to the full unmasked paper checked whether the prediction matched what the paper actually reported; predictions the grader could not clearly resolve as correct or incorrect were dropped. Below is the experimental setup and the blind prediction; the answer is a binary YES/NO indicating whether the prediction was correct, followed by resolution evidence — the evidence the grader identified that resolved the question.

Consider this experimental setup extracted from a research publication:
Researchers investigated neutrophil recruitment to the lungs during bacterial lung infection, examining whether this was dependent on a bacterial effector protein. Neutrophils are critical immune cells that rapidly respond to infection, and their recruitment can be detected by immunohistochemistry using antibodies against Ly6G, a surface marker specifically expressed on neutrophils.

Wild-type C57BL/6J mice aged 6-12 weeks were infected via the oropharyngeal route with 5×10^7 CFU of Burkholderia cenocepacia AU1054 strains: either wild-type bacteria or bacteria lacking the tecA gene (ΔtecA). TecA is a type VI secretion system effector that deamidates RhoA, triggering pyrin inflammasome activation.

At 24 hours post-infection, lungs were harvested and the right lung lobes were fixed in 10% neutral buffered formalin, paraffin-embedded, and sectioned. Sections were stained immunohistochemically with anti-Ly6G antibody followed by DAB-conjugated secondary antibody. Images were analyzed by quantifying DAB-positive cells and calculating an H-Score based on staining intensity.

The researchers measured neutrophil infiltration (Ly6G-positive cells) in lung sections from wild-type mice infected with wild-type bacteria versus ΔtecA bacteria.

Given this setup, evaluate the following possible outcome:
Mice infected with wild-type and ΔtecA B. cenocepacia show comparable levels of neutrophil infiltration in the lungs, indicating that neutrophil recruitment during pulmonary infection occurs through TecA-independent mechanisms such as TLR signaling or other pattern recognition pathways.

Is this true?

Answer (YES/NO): NO